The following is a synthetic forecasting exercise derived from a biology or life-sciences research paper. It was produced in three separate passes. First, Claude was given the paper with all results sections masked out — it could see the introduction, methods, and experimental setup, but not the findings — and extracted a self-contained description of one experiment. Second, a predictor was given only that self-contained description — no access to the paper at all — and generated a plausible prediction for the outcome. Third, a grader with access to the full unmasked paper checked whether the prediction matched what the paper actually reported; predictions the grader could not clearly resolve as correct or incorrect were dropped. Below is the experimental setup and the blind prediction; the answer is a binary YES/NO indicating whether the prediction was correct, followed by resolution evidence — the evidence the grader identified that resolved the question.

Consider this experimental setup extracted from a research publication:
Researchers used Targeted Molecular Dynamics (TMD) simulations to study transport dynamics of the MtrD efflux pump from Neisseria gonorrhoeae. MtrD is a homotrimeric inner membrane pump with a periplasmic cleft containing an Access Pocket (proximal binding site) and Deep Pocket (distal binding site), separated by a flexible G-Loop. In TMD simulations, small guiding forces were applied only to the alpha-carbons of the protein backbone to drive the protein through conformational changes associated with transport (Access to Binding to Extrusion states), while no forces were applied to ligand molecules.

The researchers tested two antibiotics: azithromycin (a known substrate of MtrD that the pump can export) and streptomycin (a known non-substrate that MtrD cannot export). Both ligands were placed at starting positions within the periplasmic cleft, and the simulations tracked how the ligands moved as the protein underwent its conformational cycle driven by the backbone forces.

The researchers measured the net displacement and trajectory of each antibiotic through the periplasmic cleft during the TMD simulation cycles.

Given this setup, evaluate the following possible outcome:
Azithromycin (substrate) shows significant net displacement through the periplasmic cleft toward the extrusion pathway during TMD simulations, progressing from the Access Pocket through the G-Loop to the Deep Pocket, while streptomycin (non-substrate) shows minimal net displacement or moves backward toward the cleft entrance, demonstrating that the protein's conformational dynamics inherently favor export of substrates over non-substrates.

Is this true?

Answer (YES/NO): YES